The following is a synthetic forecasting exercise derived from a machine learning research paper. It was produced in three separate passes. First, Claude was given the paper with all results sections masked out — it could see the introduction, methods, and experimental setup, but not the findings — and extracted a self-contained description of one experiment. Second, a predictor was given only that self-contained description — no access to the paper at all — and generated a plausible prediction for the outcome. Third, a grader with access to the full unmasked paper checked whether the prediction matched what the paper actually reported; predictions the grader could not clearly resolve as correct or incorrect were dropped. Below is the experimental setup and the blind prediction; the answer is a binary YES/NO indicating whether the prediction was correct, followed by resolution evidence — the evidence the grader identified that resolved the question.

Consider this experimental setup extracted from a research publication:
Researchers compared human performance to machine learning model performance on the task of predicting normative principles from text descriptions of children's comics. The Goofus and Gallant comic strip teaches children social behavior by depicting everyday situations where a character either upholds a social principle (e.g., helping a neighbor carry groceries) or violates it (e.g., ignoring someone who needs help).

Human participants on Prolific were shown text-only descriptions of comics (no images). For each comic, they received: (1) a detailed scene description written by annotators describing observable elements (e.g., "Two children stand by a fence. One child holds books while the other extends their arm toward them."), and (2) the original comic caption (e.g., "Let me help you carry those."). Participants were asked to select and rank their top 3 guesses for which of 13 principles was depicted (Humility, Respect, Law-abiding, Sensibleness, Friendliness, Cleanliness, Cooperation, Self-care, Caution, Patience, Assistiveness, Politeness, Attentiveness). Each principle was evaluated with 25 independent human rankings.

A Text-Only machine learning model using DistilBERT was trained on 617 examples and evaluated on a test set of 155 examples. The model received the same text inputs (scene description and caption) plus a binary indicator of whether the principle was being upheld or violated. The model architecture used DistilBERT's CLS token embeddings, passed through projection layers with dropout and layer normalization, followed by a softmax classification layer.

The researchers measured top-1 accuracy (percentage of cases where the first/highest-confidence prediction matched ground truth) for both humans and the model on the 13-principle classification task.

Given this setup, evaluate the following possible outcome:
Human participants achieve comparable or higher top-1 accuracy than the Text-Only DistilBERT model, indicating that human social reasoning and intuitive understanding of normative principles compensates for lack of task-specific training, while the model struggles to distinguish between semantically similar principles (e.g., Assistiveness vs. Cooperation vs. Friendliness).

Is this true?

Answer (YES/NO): NO